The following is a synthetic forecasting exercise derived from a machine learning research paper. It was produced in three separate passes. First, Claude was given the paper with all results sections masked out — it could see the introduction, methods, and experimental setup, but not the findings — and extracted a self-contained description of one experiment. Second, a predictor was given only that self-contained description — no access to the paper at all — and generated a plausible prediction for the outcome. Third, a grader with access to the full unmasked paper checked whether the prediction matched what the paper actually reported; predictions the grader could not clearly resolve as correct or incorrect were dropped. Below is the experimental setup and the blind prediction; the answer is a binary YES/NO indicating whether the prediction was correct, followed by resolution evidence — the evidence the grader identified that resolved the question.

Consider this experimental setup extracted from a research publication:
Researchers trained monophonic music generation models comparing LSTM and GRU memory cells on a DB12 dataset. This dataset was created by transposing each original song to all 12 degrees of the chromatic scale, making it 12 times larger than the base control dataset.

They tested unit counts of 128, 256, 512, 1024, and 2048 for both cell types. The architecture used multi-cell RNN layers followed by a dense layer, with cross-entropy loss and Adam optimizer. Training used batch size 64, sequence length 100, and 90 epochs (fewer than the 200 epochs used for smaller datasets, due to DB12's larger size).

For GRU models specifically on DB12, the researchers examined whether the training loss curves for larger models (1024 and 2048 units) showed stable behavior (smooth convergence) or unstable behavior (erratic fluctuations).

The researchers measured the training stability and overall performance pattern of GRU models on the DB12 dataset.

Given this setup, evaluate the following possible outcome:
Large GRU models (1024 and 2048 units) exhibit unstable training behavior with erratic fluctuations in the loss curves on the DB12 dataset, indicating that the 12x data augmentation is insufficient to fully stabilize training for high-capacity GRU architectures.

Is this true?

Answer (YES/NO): YES